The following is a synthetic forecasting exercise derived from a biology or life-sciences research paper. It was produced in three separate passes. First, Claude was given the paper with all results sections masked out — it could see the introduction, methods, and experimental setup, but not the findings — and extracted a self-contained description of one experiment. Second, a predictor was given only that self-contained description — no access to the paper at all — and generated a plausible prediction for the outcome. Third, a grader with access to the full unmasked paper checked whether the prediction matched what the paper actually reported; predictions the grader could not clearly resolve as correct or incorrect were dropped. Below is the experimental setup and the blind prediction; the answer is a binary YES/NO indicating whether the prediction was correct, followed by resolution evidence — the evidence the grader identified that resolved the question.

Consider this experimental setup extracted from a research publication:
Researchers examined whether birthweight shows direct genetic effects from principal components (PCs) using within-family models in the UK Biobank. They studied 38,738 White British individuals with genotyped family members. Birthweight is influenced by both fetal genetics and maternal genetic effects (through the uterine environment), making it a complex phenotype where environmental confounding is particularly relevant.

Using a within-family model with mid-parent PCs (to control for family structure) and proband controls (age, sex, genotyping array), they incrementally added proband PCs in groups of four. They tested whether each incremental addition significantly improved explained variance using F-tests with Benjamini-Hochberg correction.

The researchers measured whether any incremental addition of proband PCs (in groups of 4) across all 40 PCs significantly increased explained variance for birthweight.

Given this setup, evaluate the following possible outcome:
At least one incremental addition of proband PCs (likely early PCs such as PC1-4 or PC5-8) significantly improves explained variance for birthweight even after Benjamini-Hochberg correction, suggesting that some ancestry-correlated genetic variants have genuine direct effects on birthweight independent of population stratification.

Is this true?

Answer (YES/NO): NO